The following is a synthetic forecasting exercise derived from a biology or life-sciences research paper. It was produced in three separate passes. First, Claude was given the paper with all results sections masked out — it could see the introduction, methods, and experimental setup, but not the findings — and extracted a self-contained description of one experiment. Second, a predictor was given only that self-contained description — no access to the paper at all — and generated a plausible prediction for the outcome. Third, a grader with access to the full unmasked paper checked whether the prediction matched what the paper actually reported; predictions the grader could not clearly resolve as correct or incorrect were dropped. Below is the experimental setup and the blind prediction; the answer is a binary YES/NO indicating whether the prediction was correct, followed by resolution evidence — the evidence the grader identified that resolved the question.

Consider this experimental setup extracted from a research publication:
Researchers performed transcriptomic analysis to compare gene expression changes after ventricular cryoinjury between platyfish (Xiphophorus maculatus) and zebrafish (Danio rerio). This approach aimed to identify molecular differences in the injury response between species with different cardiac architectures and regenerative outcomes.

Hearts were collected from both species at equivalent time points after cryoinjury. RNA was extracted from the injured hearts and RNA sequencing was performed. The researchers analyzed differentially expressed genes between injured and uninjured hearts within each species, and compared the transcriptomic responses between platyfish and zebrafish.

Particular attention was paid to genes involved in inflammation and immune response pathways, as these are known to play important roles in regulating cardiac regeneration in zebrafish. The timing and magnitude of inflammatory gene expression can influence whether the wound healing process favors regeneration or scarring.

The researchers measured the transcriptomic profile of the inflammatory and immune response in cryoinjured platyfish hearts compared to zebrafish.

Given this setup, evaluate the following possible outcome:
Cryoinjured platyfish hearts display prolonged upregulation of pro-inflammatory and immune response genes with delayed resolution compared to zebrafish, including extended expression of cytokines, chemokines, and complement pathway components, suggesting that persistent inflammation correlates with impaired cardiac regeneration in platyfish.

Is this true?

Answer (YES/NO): NO